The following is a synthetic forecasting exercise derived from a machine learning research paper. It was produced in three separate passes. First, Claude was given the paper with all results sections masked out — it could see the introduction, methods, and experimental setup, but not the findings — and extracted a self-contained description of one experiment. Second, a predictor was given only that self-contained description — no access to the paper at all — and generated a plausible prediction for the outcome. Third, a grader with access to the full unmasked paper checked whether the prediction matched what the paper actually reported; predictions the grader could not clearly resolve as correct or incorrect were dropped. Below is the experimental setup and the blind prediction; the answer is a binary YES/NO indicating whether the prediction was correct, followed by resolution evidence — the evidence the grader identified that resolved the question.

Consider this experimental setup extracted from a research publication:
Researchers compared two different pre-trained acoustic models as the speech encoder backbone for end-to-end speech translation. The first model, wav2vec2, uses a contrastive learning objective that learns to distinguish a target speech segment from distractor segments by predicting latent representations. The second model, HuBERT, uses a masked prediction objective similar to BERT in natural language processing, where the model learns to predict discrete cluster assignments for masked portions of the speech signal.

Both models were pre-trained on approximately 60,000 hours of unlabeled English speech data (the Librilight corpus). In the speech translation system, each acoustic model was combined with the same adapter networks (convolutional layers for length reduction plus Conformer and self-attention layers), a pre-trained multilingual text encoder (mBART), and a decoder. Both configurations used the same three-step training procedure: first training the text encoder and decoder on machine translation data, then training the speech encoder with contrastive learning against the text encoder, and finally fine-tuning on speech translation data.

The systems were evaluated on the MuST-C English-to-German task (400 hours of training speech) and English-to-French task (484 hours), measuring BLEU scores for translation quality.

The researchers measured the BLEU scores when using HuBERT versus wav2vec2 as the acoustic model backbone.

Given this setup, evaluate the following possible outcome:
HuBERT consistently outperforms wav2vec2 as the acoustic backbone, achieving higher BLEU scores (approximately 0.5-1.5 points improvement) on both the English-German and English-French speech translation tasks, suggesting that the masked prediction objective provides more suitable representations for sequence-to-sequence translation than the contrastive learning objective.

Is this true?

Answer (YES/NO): NO